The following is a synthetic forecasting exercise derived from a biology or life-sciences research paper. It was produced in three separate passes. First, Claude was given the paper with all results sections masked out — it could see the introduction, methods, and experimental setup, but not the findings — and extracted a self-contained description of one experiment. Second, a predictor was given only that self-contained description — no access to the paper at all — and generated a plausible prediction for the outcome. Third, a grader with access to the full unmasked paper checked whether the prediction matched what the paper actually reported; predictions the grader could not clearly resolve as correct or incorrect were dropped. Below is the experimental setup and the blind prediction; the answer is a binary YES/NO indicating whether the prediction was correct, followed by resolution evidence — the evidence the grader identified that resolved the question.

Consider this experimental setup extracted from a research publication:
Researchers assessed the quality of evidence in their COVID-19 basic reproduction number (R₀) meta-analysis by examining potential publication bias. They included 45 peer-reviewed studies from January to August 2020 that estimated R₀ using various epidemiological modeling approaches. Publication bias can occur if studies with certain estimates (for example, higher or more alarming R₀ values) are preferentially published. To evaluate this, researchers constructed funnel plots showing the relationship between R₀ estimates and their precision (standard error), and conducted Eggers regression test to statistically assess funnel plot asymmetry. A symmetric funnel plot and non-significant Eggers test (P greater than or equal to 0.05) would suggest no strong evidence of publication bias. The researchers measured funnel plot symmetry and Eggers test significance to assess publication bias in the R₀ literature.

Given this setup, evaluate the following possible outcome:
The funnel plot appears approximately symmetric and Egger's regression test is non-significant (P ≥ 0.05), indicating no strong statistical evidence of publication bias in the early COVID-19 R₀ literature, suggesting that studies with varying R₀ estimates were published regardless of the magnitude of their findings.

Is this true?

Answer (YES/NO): NO